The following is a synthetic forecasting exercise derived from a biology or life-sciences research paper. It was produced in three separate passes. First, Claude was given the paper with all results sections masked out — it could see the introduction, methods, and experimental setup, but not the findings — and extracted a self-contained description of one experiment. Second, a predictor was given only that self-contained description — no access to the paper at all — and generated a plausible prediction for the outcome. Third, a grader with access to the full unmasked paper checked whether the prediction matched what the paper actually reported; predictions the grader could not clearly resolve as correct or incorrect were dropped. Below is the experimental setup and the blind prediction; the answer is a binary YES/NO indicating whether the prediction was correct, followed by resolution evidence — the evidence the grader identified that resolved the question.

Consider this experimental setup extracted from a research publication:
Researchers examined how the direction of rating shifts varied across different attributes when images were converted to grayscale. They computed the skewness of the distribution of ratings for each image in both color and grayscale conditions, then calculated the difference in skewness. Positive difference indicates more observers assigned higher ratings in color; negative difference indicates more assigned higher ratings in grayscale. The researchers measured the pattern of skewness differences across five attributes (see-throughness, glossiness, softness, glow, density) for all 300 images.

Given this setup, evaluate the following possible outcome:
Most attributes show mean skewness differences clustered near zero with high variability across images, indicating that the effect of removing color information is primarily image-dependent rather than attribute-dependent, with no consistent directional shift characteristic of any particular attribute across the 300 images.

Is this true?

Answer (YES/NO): NO